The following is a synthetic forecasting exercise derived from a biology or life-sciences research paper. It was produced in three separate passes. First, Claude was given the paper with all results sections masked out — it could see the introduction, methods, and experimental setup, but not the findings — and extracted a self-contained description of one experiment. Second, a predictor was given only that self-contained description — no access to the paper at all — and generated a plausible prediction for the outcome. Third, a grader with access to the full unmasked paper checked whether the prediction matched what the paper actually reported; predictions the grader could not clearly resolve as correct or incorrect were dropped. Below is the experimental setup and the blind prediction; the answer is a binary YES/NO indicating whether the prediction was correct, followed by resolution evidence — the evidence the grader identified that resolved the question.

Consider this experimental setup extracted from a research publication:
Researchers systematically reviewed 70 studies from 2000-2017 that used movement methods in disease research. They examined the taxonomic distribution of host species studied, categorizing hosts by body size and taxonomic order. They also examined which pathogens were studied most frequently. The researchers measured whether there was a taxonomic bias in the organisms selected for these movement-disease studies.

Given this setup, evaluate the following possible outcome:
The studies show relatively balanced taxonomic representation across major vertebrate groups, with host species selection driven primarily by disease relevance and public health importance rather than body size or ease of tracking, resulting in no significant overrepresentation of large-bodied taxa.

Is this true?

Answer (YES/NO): NO